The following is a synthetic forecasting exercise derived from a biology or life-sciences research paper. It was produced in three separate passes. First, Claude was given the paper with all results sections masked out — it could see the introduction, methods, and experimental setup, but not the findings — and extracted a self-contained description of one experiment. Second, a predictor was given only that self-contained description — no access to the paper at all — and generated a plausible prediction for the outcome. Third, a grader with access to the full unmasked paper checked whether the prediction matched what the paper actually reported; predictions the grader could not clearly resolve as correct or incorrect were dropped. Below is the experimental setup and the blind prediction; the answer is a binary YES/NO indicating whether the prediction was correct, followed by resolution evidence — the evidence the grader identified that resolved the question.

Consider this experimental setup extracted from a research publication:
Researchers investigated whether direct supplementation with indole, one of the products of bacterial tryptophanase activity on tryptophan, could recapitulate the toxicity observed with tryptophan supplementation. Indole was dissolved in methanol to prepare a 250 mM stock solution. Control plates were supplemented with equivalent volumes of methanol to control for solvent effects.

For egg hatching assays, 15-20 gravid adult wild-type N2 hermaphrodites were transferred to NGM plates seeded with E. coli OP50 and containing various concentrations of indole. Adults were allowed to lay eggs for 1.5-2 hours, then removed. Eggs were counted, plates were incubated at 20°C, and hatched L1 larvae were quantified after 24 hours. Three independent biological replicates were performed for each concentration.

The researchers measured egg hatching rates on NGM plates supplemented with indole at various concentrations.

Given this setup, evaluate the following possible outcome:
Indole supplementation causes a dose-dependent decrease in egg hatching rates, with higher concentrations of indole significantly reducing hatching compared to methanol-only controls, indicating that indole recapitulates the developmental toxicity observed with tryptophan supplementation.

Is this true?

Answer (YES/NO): YES